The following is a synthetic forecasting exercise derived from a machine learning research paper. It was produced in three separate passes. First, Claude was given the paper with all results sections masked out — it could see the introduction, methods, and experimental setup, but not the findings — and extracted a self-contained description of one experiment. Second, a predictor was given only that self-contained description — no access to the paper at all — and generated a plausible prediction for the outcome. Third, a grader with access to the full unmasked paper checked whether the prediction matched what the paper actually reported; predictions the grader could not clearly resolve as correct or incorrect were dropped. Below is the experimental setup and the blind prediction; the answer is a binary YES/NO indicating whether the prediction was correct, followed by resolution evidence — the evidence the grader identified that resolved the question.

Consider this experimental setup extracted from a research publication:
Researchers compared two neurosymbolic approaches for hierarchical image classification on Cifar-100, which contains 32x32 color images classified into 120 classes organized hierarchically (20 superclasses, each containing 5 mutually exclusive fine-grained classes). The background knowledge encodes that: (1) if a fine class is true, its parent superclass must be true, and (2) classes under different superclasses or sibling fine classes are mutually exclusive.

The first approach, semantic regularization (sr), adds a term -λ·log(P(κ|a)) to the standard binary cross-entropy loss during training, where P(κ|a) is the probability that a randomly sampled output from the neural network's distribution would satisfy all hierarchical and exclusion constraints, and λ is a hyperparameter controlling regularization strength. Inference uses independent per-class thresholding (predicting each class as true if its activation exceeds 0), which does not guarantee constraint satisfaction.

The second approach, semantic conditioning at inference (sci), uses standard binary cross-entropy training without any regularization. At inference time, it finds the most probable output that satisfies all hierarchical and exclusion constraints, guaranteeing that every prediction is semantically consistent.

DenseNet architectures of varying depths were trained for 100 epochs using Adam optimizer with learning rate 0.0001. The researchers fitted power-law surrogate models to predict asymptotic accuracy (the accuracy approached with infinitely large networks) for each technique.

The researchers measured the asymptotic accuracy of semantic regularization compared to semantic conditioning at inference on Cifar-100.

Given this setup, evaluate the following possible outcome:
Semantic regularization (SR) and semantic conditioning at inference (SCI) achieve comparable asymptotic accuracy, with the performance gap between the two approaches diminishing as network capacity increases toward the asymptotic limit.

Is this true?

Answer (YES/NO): NO